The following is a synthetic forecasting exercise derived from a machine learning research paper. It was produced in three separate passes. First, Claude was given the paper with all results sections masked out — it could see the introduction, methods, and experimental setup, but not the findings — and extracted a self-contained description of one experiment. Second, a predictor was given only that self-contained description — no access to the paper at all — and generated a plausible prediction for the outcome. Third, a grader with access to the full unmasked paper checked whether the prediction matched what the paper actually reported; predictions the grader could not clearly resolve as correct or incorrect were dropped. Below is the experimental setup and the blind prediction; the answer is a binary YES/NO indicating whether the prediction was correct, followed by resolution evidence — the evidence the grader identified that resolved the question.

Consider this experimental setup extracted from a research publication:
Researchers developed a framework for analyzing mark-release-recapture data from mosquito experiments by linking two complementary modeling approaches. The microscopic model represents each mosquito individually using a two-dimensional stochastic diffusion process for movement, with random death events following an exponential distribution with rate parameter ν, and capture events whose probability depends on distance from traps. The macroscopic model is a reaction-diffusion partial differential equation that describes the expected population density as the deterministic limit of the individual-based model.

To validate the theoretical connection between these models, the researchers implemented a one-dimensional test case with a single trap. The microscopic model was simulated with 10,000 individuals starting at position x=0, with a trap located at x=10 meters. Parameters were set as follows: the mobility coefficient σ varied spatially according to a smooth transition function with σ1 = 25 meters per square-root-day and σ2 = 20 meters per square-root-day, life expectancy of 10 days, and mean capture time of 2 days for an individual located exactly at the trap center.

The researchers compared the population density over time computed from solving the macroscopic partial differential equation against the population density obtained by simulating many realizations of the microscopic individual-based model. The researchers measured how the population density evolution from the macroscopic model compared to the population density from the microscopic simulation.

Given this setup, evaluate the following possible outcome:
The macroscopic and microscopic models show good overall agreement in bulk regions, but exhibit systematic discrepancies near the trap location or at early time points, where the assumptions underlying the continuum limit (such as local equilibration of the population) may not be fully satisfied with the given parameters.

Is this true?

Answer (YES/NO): NO